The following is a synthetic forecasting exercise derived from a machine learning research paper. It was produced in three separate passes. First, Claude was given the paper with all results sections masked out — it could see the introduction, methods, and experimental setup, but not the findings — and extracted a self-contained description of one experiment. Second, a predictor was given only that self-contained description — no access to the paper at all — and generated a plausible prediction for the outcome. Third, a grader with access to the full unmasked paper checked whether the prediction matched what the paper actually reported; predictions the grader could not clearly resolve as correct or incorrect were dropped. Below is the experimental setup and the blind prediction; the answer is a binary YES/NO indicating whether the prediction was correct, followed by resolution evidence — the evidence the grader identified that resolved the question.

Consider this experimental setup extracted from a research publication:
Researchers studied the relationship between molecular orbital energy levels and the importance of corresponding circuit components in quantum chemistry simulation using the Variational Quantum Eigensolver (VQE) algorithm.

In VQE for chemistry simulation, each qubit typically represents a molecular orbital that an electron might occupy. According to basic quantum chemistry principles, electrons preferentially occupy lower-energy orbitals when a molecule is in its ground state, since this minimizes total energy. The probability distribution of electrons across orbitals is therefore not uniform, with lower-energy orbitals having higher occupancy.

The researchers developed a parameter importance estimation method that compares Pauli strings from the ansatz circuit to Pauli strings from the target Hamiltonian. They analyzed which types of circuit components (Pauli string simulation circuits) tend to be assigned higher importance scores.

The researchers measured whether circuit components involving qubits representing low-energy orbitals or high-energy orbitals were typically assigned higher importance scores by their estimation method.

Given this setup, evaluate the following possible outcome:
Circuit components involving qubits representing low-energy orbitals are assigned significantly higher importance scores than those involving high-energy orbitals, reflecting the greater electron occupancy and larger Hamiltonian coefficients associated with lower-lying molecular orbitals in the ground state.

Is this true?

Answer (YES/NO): YES